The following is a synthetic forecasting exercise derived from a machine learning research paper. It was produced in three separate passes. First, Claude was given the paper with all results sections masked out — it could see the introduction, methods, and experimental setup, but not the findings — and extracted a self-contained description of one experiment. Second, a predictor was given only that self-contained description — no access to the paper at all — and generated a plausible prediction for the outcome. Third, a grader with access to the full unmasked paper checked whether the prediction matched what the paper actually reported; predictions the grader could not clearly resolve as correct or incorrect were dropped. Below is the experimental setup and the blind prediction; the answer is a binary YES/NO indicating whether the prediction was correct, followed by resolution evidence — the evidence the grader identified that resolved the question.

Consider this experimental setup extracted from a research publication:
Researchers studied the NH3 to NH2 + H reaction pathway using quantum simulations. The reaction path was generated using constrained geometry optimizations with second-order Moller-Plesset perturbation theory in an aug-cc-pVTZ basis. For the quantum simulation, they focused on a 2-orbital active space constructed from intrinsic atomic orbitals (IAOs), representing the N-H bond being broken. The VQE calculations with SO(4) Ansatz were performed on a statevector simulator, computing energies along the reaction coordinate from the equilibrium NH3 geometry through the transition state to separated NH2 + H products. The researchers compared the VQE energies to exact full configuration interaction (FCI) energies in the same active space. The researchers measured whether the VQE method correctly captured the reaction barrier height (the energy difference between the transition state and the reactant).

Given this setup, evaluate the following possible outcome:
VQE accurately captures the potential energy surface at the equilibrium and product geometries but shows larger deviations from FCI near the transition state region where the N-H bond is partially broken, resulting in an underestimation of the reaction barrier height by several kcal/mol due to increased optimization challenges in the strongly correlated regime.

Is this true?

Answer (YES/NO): NO